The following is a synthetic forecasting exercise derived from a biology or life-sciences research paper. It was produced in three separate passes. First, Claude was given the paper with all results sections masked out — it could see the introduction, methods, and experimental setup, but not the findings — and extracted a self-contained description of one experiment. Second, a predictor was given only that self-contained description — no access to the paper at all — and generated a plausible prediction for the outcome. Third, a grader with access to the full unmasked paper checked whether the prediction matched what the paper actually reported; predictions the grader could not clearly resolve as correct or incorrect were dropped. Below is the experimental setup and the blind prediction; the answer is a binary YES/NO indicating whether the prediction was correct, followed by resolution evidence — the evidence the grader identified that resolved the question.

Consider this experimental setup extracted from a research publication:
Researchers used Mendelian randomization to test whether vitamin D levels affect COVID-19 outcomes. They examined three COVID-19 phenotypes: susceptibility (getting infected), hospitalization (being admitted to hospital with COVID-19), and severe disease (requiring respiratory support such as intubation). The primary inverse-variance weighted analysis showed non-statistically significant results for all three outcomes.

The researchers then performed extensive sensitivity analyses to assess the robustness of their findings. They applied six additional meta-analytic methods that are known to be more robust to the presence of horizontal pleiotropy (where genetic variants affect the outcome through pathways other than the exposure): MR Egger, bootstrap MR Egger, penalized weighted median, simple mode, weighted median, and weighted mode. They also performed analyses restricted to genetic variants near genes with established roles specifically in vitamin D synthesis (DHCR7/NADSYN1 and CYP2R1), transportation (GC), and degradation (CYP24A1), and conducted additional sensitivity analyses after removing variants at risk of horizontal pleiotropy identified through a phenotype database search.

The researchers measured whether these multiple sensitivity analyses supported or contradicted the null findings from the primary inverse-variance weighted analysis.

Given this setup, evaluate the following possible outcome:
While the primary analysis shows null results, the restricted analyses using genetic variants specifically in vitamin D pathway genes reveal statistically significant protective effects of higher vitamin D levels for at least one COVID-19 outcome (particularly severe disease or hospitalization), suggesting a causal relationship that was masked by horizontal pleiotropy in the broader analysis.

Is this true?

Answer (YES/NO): NO